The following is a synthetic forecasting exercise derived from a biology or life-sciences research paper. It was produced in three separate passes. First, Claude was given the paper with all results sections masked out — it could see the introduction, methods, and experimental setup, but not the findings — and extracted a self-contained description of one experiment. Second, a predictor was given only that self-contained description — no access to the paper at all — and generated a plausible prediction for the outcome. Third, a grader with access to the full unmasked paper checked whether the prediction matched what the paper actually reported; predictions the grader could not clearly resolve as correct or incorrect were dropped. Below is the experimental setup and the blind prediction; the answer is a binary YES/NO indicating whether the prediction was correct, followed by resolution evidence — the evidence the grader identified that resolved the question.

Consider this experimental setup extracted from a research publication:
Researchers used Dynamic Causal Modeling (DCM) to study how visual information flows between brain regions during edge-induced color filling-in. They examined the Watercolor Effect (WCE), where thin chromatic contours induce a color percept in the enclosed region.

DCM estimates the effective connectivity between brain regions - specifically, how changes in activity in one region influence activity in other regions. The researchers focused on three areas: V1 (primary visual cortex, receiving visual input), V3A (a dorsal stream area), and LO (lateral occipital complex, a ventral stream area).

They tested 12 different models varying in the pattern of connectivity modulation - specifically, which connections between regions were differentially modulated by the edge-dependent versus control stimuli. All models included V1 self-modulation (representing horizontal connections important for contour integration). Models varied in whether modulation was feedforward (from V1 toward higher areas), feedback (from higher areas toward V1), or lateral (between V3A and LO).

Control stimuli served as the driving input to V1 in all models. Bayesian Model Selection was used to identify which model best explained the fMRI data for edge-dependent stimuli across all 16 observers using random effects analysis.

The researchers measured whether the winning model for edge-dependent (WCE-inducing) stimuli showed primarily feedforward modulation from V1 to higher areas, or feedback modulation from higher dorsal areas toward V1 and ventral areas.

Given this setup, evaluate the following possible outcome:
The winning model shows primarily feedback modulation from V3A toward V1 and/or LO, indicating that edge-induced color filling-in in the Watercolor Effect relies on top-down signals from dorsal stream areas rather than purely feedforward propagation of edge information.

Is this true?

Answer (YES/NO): YES